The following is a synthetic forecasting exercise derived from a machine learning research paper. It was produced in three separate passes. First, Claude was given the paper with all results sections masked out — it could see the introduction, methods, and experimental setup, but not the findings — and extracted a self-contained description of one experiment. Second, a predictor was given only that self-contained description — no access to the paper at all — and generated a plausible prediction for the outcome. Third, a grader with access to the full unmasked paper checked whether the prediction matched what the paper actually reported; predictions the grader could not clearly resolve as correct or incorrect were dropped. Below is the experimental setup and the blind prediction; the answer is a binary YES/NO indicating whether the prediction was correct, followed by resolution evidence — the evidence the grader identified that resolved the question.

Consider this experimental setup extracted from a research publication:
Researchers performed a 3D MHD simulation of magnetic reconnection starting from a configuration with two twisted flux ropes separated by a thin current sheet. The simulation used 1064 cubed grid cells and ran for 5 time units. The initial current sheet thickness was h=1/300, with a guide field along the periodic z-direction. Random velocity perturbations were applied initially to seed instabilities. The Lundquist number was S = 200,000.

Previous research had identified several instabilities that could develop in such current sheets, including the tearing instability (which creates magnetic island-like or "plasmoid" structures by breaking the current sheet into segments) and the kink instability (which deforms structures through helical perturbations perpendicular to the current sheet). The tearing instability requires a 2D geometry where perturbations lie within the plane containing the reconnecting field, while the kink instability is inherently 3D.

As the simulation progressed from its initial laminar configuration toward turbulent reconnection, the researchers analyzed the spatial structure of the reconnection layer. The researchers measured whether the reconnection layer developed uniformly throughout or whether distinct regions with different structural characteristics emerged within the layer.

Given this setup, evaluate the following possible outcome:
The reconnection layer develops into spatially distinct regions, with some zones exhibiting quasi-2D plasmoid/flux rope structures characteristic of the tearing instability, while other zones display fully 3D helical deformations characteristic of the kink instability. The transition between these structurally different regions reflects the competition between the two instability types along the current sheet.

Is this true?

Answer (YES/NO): NO